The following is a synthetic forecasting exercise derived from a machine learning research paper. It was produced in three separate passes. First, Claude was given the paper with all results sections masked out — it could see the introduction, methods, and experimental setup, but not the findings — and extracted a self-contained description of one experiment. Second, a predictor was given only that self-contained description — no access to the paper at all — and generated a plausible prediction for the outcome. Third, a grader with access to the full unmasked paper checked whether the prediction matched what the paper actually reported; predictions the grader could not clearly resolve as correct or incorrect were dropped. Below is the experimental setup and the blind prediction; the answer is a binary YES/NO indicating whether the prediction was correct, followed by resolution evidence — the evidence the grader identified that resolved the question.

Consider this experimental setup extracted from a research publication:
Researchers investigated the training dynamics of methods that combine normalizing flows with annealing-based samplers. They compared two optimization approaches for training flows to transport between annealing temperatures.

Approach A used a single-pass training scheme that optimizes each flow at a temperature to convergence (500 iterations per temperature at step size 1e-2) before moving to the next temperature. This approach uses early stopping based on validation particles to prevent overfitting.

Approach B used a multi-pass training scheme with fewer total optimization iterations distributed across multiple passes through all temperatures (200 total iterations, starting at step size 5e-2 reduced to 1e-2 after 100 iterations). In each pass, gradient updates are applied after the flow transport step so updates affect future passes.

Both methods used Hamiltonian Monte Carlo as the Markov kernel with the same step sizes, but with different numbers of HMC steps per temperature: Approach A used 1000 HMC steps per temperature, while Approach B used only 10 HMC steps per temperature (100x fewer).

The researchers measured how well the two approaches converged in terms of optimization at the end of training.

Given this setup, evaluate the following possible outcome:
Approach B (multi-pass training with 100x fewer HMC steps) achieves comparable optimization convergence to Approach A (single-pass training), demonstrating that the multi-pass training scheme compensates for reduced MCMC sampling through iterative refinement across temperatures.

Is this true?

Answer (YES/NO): YES